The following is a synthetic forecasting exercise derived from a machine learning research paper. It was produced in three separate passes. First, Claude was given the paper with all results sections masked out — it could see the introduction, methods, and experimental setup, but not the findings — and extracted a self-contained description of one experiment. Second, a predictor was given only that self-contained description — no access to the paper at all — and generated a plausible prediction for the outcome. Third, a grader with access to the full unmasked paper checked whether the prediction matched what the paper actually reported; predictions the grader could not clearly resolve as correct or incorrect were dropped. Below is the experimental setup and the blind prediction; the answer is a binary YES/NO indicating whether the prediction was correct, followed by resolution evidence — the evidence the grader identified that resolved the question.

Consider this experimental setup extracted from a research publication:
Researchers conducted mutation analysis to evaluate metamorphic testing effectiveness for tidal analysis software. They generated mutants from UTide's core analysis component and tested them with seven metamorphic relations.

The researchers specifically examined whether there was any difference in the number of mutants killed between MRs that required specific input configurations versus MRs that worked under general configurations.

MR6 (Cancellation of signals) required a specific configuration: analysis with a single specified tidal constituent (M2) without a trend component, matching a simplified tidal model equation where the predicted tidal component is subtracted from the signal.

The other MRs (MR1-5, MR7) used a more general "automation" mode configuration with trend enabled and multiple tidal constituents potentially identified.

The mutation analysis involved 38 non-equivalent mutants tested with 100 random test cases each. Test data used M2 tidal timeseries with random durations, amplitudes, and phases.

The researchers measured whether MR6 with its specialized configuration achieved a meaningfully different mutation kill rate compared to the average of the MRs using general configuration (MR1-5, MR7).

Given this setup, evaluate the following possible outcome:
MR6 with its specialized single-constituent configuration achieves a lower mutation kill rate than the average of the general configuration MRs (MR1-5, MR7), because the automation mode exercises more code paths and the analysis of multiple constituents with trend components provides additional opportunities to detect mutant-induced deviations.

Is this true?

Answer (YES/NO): YES